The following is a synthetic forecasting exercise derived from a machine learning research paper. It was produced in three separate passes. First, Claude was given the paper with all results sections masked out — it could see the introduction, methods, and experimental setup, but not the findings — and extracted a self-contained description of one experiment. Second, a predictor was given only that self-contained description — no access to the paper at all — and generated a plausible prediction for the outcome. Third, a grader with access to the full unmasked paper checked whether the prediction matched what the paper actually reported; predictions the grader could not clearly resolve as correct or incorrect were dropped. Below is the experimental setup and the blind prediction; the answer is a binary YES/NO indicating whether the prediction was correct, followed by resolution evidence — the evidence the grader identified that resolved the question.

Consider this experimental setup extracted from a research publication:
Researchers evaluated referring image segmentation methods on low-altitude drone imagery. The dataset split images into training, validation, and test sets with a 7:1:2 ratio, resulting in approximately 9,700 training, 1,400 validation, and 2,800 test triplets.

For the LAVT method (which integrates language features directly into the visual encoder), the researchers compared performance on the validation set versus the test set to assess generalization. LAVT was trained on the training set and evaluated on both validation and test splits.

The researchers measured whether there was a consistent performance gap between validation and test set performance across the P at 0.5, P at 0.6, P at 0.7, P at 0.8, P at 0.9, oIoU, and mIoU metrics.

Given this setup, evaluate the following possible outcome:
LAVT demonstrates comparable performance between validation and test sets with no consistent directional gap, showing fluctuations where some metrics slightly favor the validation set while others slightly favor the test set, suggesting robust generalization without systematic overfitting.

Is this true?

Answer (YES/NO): NO